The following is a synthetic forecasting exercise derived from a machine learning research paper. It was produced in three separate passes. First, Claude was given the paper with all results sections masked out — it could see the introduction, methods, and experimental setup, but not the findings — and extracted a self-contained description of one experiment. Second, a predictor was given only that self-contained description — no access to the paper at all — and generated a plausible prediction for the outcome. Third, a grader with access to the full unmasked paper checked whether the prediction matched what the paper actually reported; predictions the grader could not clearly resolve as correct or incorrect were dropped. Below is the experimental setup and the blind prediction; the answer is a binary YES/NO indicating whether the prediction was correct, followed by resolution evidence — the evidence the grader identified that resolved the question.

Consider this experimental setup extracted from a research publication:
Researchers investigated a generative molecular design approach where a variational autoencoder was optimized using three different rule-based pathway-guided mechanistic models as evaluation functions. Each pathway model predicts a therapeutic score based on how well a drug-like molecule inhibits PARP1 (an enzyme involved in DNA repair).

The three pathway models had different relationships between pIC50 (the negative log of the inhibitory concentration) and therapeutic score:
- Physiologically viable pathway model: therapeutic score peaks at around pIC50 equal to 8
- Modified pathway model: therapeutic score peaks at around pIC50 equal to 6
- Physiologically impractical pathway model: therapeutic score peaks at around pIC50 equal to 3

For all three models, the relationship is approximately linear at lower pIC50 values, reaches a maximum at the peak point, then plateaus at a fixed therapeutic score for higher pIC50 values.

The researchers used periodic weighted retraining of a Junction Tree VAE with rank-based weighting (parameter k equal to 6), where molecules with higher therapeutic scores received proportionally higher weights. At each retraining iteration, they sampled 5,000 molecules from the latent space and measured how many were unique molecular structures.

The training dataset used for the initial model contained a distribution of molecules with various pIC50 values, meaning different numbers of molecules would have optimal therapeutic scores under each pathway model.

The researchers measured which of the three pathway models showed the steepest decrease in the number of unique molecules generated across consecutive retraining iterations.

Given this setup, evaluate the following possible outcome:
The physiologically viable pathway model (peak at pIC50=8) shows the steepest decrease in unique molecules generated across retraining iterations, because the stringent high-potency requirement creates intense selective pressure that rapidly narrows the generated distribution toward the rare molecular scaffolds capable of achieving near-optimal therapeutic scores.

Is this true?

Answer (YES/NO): YES